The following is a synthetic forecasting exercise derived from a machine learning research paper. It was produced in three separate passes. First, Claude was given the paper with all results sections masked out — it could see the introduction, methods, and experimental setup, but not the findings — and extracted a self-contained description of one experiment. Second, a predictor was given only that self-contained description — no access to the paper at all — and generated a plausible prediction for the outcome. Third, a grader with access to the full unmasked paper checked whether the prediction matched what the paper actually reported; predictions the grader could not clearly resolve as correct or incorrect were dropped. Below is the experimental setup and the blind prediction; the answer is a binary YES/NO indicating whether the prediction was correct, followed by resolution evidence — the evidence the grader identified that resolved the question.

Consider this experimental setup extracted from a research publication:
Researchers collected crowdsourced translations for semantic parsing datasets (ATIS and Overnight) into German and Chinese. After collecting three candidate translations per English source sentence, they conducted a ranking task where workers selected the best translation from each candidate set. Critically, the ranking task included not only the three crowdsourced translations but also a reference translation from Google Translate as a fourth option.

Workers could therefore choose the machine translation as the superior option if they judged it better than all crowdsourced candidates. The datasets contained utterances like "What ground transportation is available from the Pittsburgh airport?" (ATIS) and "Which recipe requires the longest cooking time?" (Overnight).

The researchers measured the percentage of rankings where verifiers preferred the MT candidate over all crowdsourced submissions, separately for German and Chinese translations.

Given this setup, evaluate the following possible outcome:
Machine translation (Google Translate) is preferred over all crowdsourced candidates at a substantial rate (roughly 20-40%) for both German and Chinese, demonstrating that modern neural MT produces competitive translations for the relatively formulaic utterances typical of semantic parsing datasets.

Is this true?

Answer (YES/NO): YES